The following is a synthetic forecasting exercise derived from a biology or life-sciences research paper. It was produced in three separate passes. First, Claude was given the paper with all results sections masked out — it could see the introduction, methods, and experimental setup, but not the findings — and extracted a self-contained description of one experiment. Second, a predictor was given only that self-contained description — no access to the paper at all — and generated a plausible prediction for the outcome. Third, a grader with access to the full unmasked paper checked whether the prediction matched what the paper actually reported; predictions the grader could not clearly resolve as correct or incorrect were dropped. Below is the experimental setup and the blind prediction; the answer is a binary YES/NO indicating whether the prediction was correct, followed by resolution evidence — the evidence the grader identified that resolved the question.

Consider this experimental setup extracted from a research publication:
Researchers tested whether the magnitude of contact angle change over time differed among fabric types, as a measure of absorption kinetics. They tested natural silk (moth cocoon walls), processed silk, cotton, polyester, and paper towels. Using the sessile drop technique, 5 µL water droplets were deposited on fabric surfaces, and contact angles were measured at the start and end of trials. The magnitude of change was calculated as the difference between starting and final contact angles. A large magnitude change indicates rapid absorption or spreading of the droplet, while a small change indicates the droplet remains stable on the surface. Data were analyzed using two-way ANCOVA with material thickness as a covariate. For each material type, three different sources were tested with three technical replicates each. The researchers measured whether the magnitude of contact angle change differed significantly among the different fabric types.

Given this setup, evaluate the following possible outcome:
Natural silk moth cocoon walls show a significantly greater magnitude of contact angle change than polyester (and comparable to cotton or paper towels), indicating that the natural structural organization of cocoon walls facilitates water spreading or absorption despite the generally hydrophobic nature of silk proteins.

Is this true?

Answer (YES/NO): NO